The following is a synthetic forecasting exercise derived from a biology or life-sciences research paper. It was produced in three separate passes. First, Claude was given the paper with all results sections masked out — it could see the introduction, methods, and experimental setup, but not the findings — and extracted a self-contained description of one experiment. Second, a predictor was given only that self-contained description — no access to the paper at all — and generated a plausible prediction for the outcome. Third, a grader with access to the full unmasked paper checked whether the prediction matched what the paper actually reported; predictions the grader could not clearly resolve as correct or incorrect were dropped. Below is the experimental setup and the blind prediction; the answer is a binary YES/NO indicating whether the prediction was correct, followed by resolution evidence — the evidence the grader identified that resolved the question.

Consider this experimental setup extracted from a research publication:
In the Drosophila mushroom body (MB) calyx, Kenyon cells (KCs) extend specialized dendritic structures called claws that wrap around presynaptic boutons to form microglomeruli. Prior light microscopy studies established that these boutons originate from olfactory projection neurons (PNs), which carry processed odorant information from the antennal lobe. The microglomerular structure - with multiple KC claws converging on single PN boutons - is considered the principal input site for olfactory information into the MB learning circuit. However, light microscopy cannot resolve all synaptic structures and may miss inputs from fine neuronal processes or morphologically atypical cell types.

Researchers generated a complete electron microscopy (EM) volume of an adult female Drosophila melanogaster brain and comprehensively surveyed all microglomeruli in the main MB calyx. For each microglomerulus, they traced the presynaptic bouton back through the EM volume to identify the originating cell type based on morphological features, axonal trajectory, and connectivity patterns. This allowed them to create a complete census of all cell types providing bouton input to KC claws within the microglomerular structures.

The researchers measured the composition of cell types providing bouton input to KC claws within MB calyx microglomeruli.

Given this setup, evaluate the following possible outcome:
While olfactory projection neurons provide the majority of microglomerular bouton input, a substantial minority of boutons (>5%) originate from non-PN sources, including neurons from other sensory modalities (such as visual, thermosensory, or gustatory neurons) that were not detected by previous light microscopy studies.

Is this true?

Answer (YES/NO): NO